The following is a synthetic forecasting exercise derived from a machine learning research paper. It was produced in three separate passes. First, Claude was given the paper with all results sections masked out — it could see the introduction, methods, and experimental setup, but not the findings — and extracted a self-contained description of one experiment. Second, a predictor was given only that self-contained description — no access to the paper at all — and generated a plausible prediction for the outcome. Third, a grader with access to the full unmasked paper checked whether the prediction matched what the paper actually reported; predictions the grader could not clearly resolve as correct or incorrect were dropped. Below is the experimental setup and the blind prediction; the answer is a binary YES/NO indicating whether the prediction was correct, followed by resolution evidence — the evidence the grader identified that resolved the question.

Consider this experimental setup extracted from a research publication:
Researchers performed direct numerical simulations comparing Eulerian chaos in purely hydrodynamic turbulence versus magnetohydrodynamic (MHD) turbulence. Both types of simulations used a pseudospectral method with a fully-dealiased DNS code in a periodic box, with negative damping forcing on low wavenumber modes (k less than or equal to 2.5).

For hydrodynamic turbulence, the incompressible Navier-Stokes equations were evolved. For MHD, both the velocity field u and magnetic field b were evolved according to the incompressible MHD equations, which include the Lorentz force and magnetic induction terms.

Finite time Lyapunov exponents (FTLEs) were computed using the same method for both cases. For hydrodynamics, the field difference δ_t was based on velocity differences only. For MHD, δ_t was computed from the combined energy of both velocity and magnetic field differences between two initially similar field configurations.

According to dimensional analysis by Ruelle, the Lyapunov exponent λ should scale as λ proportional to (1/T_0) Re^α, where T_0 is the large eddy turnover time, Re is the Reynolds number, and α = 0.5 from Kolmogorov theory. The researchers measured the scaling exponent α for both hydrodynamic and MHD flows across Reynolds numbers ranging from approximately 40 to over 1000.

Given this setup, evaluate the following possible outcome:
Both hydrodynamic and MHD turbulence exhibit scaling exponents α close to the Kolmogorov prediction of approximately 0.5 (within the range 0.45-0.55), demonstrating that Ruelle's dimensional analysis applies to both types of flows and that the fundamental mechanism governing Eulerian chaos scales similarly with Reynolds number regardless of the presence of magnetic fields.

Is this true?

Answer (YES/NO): NO